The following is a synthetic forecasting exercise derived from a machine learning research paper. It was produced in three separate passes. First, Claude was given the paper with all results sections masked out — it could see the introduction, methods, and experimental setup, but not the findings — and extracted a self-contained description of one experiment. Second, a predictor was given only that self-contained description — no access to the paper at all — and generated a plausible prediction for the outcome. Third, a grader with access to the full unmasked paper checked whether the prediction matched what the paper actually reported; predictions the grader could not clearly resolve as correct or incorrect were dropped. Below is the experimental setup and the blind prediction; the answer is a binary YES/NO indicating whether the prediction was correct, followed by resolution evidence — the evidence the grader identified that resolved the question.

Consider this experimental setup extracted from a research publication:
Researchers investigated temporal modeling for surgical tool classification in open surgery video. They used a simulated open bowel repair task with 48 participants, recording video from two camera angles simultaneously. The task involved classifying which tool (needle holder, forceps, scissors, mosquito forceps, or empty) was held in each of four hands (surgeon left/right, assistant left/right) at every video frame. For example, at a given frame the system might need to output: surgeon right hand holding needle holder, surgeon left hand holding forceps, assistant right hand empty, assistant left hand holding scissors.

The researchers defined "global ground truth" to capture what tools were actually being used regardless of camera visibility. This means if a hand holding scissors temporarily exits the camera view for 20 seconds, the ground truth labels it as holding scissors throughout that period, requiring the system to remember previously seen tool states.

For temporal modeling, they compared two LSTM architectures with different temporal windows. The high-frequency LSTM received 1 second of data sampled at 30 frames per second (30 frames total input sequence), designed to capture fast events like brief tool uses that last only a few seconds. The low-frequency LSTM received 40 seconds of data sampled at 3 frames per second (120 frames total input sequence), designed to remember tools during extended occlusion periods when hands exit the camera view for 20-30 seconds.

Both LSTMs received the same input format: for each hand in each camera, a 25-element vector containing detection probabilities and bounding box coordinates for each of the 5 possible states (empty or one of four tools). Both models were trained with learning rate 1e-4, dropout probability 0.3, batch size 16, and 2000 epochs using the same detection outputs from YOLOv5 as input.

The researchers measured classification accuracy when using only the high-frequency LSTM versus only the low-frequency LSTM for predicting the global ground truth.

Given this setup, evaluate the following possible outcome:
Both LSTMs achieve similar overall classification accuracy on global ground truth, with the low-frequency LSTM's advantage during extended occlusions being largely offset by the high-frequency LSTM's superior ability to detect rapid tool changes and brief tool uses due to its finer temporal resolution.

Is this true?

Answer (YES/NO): NO